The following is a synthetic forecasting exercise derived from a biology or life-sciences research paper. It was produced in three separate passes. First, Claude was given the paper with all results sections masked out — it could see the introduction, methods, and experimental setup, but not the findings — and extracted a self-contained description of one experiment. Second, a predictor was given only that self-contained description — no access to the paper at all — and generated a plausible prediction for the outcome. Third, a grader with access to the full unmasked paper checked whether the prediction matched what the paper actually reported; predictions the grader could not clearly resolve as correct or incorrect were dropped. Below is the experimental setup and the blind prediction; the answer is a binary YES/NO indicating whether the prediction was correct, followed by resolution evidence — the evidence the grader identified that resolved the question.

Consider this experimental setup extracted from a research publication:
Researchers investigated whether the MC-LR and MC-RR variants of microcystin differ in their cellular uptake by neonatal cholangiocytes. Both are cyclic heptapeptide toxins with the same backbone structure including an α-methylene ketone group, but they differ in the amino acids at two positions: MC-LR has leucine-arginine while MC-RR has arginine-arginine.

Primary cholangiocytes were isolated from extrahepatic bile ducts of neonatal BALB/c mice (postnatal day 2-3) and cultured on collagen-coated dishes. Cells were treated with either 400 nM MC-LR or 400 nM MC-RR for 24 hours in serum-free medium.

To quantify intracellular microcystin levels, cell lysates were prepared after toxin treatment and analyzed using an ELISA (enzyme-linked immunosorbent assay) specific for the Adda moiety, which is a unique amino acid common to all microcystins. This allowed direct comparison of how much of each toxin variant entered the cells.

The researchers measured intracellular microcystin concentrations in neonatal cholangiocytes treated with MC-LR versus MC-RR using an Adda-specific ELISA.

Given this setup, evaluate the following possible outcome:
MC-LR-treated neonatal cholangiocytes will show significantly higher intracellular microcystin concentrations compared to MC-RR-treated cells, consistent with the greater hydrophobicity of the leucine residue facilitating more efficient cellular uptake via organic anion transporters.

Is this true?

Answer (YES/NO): NO